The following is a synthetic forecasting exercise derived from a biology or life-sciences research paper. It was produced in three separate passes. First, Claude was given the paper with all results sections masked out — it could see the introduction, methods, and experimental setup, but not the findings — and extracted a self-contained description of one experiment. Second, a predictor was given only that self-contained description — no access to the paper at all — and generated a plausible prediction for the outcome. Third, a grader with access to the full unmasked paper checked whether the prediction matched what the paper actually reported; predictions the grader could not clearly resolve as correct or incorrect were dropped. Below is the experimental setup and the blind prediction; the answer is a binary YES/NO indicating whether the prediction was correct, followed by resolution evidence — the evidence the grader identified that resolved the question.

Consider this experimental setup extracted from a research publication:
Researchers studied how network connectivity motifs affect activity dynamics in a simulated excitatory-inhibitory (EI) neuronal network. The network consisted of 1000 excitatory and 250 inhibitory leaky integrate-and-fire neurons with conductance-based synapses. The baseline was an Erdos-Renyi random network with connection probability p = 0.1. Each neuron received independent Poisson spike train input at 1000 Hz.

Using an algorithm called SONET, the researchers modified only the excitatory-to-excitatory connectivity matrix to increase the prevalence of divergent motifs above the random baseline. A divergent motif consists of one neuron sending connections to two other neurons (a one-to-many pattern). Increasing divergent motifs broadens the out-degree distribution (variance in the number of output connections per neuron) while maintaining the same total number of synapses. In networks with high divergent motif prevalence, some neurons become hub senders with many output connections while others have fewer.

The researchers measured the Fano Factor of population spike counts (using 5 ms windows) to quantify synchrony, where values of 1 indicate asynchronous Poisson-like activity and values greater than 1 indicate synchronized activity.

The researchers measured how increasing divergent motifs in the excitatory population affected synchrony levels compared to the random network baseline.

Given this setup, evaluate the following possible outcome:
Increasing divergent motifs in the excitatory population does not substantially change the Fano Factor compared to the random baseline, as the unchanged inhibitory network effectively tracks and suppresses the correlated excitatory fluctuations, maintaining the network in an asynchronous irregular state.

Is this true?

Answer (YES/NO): YES